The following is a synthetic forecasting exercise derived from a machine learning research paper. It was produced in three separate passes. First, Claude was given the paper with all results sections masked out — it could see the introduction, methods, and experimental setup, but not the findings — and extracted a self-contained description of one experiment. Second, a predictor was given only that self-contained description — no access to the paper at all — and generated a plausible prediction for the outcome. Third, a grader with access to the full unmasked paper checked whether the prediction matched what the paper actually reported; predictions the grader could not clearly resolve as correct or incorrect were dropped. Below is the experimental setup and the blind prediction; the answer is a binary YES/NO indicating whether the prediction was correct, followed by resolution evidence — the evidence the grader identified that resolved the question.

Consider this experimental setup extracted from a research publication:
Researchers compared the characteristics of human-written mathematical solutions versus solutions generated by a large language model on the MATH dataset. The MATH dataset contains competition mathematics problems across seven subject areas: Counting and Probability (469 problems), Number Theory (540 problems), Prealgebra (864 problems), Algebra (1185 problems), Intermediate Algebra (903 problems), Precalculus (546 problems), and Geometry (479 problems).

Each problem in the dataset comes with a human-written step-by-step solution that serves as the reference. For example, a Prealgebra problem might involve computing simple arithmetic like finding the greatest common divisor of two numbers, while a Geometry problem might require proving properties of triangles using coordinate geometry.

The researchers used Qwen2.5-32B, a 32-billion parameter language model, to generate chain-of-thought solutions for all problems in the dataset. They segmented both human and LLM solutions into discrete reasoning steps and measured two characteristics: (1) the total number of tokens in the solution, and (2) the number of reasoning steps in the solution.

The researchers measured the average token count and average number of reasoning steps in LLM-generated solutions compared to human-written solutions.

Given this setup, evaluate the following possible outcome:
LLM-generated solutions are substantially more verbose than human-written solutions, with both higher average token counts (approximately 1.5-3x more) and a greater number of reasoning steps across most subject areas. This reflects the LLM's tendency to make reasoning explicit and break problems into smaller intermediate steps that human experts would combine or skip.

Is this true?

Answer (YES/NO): NO